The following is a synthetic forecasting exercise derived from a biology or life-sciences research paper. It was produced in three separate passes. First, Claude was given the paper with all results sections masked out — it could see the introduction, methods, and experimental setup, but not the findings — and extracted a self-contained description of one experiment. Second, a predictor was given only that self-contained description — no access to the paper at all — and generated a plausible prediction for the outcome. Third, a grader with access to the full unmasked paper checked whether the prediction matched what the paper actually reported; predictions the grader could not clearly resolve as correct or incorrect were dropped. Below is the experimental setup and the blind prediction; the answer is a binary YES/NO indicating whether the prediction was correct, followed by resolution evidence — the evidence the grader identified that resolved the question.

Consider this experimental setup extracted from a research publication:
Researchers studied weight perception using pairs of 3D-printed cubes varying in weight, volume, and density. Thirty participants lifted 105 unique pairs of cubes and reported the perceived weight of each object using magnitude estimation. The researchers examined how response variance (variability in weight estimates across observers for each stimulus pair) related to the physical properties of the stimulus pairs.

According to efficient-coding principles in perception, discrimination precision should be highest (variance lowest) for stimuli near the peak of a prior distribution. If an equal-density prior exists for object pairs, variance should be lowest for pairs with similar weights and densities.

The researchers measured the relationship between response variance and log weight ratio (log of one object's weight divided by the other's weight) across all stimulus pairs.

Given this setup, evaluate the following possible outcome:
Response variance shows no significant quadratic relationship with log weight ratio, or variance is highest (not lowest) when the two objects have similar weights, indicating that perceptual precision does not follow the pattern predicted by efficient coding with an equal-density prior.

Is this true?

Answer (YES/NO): NO